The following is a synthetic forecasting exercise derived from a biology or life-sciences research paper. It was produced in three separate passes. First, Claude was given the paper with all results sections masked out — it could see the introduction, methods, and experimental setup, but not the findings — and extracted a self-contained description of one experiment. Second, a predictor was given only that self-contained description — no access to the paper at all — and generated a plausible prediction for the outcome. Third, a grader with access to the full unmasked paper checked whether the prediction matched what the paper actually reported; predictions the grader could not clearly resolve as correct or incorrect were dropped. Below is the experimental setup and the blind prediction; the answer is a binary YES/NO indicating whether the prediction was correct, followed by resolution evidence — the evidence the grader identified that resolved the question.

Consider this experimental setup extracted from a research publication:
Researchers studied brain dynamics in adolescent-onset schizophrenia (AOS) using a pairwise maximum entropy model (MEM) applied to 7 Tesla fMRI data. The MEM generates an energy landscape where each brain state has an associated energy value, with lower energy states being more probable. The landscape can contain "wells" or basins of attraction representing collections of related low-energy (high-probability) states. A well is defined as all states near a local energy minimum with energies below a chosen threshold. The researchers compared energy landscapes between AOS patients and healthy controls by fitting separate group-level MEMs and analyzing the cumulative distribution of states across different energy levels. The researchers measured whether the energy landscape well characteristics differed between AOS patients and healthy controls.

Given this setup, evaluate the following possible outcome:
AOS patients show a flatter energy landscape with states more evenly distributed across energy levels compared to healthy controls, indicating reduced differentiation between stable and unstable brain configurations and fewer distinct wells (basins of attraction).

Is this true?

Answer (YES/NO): NO